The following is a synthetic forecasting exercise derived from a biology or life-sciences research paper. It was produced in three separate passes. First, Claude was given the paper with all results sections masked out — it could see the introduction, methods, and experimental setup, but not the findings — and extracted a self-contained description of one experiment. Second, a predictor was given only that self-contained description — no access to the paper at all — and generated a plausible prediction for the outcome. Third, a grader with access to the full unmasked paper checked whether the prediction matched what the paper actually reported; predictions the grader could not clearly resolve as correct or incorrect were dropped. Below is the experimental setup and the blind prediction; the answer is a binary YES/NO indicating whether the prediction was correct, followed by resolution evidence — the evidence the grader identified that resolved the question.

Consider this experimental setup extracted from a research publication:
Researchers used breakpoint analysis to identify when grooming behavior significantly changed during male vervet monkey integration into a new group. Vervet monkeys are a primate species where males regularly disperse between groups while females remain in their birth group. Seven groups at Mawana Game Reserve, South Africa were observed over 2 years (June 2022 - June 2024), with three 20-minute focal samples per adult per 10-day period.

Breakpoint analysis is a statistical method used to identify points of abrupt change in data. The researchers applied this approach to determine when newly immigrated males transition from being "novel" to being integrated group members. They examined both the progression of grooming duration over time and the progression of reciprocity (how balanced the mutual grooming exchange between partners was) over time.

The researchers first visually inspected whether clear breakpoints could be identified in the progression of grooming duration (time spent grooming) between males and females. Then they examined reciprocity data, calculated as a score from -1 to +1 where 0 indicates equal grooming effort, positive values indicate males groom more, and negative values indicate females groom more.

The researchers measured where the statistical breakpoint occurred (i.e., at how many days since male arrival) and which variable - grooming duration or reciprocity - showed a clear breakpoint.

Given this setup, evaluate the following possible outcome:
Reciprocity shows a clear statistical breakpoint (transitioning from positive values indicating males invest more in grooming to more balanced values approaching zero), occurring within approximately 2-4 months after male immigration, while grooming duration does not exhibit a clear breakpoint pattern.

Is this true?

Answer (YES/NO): NO